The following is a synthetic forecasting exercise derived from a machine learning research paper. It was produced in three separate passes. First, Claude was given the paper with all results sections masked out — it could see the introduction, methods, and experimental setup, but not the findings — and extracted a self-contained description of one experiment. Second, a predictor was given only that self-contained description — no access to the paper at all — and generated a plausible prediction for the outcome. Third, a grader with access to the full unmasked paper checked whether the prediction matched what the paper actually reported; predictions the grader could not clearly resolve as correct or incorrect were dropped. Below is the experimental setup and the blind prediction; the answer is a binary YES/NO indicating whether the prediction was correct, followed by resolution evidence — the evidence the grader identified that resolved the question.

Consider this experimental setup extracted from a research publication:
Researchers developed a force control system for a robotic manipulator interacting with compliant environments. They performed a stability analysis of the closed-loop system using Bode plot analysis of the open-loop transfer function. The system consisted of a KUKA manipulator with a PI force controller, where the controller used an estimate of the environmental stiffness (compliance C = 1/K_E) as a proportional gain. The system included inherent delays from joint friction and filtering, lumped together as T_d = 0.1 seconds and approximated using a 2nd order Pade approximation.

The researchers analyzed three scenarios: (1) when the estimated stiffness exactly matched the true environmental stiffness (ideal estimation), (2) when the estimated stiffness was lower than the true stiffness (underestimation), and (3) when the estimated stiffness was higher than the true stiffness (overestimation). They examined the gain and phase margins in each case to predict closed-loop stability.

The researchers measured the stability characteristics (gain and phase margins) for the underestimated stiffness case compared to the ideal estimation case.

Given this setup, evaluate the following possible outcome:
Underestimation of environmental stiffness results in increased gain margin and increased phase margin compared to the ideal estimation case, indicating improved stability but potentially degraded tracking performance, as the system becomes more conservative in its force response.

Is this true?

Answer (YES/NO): NO